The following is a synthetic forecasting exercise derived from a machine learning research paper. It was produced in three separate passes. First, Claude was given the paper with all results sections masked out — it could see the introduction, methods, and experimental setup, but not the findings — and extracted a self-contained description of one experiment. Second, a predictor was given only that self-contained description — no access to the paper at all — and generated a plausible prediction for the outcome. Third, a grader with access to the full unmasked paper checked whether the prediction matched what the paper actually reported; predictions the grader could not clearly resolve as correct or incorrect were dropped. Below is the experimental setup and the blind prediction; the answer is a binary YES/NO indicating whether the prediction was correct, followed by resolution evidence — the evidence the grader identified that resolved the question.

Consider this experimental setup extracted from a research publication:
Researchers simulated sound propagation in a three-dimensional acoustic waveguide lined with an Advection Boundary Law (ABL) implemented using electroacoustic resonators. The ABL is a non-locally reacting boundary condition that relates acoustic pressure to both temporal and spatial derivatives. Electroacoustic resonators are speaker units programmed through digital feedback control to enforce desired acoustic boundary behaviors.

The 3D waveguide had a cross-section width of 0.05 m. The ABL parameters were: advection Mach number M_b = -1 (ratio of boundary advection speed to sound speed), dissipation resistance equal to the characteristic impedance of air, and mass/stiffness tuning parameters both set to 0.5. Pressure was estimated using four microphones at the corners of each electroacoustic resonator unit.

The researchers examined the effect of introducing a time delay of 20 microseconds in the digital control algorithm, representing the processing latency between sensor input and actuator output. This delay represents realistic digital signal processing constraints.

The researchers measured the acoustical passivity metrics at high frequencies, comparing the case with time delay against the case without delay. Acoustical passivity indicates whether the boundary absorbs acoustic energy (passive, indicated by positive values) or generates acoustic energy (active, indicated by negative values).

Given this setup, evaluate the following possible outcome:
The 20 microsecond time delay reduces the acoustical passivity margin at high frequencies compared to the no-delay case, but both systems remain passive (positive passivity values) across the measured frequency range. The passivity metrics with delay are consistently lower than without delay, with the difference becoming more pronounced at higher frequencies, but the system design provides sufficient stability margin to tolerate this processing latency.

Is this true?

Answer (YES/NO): NO